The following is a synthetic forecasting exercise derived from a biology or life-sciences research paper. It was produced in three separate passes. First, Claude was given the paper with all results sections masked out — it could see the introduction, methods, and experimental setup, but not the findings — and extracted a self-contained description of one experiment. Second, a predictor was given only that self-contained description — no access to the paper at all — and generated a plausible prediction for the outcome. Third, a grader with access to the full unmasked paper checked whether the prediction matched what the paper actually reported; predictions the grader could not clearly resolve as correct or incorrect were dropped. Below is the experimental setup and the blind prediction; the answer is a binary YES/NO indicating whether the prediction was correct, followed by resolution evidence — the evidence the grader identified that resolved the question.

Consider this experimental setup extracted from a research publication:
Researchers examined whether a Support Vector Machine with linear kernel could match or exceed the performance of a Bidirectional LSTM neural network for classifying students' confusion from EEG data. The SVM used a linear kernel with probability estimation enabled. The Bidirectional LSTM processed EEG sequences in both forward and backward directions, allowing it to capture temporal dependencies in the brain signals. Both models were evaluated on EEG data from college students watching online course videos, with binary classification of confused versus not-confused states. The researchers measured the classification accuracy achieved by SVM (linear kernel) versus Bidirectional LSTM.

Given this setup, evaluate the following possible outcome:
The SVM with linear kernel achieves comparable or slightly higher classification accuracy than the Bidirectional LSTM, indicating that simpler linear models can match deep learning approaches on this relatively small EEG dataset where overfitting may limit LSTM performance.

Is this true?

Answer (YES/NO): NO